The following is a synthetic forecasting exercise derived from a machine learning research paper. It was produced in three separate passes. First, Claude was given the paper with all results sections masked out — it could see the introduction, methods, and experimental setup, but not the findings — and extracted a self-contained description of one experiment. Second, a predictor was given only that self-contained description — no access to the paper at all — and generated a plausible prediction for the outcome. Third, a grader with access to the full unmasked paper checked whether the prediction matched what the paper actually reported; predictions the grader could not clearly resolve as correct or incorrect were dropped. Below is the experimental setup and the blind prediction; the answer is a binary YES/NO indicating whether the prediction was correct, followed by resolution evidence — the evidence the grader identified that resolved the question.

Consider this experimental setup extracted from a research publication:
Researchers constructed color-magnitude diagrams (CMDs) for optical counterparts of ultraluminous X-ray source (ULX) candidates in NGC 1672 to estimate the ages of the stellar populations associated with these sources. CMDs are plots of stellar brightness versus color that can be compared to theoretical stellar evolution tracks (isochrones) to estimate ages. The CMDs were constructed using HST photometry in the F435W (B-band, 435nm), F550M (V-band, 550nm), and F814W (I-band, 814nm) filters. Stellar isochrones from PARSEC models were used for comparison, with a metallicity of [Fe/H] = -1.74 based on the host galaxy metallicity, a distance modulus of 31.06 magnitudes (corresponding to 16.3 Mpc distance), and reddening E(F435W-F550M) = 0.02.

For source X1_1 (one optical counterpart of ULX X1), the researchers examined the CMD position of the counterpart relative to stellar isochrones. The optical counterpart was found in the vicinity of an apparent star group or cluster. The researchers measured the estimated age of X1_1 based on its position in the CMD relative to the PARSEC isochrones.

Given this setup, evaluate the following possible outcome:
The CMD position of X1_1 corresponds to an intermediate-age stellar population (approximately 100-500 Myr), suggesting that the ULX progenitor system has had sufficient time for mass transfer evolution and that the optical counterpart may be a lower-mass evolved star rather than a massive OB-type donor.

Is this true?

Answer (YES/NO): NO